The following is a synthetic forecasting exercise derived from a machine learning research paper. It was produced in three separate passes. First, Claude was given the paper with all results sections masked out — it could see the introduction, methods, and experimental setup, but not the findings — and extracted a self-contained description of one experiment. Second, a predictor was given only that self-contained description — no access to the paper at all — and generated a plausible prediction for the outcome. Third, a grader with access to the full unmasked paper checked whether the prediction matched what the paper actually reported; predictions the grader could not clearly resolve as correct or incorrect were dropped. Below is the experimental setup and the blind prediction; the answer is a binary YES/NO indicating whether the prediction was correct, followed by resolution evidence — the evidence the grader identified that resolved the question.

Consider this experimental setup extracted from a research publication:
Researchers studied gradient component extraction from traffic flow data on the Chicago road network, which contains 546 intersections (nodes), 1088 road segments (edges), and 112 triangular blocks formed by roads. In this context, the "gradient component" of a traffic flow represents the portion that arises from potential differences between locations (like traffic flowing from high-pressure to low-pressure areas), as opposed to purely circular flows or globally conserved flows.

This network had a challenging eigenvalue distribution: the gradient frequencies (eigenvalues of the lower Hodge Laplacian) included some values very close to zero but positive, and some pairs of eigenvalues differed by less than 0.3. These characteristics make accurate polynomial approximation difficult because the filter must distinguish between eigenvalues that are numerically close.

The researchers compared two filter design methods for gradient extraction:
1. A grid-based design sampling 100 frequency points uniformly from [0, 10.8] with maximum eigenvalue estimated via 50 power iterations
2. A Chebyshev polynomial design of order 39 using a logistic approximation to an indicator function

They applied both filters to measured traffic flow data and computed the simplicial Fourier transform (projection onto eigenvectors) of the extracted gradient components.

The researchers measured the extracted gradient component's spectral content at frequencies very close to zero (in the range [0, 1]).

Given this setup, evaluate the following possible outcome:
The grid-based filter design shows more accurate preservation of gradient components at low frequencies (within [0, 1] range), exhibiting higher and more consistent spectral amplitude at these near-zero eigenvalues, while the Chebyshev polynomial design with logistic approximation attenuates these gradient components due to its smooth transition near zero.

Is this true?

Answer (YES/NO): NO